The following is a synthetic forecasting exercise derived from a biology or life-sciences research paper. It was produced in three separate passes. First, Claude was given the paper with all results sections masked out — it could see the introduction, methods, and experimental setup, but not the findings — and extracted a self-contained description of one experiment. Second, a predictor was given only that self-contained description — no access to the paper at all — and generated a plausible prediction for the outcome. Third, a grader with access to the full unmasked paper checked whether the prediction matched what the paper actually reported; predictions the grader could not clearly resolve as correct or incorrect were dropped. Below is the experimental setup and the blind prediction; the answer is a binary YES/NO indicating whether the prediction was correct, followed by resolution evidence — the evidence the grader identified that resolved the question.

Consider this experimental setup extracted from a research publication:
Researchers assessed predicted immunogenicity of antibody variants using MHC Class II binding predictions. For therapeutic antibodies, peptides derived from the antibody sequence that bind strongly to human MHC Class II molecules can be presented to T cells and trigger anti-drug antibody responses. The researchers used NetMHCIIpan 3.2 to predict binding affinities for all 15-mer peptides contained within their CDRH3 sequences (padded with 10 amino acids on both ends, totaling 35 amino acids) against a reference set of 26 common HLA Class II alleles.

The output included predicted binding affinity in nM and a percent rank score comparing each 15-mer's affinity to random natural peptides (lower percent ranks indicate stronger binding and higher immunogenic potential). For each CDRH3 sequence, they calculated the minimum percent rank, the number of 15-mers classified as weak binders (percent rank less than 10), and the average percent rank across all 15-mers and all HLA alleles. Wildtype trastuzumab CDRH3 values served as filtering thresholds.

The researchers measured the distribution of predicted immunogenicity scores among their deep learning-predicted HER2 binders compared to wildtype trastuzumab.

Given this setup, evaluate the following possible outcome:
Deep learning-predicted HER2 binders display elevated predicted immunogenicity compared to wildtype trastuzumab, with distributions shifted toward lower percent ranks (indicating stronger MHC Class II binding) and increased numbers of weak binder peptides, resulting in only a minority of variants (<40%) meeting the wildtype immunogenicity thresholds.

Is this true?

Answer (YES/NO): YES